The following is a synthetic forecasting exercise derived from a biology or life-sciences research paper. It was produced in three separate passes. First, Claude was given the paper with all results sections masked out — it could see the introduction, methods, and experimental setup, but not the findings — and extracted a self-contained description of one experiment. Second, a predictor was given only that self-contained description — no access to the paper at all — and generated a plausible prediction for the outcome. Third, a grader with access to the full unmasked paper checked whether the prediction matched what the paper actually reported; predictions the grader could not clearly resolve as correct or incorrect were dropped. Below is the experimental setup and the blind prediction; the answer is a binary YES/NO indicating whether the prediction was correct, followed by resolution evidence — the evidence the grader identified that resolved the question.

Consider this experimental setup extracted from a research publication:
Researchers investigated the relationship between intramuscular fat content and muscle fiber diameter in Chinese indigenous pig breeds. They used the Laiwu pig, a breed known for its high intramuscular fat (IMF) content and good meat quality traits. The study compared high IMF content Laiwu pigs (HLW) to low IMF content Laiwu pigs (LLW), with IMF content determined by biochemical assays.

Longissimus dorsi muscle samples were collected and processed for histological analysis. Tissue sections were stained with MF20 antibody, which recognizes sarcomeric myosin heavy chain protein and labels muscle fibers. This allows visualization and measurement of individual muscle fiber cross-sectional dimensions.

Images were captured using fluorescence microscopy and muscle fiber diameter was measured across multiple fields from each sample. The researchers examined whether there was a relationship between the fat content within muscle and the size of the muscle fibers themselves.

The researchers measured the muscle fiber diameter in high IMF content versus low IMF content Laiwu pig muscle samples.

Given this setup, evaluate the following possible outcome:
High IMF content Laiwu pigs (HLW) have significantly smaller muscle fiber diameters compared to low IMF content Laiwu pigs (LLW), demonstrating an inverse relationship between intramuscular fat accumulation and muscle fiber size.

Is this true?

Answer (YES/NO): YES